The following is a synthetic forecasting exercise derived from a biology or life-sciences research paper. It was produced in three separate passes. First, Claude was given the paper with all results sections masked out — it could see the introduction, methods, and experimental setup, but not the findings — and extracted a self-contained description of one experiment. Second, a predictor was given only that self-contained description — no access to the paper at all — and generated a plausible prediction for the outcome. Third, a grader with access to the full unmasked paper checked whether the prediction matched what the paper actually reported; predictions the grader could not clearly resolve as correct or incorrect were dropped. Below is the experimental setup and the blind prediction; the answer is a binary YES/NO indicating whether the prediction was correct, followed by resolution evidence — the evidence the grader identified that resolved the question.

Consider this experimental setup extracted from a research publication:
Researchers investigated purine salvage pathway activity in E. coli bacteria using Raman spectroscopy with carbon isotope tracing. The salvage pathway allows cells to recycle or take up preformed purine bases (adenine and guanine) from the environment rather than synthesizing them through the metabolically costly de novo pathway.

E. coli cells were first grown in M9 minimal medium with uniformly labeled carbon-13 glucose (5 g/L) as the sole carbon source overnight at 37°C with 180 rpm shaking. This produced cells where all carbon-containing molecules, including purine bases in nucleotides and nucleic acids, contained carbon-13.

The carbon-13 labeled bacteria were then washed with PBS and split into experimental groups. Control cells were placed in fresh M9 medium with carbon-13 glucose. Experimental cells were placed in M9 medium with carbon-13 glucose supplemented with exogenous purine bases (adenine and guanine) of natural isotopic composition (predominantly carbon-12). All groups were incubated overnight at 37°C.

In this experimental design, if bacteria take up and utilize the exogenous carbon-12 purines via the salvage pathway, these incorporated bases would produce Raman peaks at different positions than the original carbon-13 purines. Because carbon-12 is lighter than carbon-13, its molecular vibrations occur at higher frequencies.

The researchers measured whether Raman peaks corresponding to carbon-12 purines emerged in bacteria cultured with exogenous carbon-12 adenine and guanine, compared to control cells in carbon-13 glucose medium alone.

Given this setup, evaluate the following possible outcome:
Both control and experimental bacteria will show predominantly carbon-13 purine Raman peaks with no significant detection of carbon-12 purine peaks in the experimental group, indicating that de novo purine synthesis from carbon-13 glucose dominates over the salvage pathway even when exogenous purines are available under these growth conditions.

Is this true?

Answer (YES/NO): NO